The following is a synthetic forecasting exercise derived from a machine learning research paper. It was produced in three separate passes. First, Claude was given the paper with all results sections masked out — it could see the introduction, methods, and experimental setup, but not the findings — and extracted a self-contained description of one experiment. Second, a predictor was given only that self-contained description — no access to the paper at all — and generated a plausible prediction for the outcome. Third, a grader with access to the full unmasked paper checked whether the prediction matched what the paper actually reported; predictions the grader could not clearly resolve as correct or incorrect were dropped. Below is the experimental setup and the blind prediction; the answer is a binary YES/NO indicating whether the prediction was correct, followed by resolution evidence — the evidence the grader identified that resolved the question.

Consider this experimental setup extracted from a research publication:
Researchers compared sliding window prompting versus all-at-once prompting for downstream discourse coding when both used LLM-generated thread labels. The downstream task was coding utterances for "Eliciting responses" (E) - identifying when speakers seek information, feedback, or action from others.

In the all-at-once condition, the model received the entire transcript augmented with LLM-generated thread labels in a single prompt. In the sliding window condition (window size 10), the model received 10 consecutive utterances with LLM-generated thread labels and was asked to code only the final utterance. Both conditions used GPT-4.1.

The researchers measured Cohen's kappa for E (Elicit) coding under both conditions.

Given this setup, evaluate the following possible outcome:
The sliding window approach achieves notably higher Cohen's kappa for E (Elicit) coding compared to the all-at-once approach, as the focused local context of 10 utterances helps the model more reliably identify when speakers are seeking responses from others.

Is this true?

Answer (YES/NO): YES